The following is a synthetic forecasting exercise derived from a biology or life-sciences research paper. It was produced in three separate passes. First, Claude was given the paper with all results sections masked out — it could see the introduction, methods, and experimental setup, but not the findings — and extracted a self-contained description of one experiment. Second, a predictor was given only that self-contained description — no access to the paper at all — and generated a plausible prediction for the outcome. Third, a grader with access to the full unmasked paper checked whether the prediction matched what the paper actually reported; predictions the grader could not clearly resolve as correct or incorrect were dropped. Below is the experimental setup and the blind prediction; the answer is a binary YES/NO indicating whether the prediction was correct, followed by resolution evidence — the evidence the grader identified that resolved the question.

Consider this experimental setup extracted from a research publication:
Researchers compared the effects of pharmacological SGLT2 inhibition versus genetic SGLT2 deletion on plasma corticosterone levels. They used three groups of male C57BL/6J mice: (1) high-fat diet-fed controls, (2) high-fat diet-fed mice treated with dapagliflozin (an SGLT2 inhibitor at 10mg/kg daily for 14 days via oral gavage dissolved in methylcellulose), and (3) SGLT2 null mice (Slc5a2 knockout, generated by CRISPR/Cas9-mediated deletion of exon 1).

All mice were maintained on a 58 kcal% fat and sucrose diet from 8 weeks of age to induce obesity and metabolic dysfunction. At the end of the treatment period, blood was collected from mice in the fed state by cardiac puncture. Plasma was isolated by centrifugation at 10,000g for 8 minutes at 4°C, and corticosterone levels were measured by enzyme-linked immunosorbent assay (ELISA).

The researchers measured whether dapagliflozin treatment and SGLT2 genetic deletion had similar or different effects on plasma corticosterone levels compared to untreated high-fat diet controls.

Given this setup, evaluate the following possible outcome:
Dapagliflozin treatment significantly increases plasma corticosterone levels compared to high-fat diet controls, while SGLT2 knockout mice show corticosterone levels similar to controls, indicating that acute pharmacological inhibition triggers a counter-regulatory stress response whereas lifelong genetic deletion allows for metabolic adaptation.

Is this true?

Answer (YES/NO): NO